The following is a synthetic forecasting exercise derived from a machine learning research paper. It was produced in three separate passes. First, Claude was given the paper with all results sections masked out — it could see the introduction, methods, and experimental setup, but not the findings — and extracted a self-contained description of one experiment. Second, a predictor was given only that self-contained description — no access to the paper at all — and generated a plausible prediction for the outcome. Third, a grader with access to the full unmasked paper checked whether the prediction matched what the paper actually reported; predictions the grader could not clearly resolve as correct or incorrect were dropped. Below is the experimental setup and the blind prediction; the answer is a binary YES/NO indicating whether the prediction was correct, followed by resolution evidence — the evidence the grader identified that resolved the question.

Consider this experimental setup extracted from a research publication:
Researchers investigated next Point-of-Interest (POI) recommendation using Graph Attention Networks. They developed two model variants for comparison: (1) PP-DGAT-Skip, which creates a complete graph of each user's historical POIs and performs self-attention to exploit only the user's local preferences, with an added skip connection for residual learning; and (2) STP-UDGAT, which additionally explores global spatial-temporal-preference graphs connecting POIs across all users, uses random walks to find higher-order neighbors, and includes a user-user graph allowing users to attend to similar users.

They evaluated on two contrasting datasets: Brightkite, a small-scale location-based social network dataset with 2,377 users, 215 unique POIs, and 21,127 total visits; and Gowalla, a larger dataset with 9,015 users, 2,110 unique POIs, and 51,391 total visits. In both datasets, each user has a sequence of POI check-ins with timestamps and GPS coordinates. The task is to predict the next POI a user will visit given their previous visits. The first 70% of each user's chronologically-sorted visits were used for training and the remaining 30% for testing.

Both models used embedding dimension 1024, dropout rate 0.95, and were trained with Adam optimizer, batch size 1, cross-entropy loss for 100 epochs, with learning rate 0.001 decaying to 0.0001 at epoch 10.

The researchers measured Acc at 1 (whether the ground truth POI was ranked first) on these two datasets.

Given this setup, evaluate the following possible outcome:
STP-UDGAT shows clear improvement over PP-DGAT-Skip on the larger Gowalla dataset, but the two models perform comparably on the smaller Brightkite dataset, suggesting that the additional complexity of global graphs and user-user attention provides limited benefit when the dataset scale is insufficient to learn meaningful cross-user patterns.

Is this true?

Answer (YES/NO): NO